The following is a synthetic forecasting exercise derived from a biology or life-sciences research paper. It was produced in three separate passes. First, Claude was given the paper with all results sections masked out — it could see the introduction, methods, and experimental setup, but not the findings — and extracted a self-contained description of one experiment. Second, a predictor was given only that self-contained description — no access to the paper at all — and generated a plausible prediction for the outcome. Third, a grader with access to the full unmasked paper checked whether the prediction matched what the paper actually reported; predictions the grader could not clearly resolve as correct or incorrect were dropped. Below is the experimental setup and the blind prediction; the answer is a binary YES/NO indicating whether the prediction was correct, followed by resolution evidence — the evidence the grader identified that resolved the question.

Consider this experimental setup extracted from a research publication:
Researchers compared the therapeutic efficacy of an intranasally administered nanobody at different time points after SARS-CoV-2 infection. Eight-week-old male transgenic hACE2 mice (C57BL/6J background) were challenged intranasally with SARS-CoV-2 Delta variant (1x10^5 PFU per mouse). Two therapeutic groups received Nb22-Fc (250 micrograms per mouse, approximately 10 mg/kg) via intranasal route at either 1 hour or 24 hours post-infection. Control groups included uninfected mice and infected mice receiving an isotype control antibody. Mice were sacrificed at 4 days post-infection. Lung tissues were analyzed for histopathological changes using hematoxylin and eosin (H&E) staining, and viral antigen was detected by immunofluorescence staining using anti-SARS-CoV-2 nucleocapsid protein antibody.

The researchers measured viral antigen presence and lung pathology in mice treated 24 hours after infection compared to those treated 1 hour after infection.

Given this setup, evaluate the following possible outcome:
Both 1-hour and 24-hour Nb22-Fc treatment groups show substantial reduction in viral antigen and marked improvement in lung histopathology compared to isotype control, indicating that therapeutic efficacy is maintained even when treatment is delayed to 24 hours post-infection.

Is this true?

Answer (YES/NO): YES